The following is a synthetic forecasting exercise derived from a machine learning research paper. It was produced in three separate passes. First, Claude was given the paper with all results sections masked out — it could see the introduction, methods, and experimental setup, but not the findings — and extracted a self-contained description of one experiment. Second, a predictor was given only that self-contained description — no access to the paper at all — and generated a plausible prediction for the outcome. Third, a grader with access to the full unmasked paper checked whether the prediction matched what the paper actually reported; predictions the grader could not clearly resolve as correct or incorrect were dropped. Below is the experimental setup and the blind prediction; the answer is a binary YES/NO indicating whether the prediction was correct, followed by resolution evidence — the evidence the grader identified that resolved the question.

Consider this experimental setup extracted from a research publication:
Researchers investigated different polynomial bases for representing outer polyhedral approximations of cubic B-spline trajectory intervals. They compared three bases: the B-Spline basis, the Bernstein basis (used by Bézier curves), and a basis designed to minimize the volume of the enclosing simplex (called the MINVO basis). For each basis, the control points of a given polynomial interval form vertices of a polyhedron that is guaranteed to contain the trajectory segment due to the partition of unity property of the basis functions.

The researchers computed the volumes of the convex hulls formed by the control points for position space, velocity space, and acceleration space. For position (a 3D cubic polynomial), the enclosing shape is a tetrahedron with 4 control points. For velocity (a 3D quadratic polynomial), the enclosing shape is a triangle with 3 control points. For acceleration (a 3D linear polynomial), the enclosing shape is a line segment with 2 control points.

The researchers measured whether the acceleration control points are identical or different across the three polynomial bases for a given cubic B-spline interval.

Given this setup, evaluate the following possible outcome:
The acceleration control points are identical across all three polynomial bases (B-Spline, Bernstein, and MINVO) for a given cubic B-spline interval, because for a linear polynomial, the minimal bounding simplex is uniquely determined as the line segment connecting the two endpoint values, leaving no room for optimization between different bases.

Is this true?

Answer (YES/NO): YES